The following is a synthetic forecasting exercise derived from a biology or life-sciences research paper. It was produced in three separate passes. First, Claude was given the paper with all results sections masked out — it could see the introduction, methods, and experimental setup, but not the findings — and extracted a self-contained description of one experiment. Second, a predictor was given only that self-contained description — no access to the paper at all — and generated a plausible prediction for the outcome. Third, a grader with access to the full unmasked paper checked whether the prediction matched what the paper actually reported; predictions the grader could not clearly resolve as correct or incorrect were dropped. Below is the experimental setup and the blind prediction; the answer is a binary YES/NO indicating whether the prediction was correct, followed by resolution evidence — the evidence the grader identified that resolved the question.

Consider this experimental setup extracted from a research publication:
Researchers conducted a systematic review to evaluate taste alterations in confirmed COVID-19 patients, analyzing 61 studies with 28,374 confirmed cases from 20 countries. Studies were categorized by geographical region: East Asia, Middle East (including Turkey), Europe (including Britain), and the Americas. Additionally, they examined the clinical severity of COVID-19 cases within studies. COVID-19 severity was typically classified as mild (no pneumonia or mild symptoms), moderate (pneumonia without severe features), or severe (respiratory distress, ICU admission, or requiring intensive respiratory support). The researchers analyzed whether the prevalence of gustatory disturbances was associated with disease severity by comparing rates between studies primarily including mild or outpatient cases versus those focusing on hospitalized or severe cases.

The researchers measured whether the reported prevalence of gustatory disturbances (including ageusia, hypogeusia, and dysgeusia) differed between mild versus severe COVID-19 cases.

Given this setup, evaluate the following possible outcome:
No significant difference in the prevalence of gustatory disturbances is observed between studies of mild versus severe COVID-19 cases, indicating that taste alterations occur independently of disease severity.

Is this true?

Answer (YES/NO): NO